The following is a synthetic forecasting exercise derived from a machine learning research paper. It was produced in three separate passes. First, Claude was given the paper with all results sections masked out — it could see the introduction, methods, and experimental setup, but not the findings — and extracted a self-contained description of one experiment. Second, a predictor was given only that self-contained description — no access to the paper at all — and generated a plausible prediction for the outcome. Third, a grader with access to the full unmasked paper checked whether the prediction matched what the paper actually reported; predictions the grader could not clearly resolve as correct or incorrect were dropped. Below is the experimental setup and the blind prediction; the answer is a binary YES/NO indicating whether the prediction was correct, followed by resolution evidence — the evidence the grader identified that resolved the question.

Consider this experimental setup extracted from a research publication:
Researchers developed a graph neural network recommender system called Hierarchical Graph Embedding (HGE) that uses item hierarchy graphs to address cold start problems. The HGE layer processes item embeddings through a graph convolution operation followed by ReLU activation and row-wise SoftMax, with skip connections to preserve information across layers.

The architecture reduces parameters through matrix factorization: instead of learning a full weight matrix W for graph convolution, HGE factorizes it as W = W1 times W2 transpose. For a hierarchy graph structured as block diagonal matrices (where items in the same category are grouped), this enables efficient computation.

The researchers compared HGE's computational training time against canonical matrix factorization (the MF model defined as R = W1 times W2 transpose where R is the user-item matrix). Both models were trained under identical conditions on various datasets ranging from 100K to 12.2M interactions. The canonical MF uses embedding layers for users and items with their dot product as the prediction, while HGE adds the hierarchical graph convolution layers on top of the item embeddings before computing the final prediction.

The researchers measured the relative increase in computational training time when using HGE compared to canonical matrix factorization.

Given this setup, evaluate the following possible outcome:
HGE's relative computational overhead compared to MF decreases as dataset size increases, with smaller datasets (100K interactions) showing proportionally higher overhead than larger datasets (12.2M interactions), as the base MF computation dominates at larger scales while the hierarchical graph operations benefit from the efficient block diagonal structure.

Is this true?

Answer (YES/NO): NO